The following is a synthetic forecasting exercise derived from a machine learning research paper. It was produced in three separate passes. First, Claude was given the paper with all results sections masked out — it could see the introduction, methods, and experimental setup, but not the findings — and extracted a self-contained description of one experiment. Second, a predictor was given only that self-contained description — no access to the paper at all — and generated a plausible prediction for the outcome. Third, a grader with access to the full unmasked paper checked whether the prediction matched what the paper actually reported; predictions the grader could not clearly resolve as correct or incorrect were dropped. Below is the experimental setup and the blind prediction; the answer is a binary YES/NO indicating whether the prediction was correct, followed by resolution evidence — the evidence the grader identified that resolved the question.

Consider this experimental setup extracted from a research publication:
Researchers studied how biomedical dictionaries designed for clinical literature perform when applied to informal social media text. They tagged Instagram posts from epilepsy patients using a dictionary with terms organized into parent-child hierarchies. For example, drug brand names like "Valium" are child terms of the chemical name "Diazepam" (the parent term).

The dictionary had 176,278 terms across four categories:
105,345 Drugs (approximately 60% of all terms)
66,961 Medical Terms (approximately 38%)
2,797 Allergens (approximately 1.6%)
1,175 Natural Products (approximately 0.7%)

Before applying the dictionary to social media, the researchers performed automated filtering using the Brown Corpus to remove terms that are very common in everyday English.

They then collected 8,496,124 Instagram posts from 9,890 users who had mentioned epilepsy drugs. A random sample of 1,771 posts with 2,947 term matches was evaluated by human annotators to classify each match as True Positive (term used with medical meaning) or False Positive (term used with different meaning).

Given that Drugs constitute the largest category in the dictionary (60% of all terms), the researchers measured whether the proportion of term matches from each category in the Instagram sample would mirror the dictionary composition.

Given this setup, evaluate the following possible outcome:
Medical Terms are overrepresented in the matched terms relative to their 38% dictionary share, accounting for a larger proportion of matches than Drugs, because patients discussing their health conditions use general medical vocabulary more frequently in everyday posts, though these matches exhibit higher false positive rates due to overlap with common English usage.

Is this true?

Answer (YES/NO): YES